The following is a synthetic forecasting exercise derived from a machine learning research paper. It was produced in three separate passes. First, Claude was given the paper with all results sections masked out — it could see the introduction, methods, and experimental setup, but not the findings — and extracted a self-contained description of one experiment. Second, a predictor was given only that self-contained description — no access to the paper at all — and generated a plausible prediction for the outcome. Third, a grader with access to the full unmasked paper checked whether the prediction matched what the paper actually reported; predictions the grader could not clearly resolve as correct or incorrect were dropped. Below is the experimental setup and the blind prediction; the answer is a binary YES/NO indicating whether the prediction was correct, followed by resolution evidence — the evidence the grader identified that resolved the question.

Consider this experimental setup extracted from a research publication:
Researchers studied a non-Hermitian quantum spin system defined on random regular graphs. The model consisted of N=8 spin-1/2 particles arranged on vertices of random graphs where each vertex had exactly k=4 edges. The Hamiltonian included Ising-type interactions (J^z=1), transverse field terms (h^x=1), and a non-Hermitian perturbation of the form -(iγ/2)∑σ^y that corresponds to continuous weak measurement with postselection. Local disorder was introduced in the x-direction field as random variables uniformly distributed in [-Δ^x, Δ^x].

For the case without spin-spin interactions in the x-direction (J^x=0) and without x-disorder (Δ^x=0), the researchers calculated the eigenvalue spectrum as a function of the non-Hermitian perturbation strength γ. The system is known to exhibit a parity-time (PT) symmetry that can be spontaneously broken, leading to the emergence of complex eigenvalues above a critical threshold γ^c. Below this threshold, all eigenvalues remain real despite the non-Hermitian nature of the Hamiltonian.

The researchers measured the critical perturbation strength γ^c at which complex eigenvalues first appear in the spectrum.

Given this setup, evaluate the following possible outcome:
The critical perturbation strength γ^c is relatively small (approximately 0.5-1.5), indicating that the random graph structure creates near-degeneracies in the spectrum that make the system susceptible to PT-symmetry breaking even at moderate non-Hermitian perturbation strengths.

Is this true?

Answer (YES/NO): NO